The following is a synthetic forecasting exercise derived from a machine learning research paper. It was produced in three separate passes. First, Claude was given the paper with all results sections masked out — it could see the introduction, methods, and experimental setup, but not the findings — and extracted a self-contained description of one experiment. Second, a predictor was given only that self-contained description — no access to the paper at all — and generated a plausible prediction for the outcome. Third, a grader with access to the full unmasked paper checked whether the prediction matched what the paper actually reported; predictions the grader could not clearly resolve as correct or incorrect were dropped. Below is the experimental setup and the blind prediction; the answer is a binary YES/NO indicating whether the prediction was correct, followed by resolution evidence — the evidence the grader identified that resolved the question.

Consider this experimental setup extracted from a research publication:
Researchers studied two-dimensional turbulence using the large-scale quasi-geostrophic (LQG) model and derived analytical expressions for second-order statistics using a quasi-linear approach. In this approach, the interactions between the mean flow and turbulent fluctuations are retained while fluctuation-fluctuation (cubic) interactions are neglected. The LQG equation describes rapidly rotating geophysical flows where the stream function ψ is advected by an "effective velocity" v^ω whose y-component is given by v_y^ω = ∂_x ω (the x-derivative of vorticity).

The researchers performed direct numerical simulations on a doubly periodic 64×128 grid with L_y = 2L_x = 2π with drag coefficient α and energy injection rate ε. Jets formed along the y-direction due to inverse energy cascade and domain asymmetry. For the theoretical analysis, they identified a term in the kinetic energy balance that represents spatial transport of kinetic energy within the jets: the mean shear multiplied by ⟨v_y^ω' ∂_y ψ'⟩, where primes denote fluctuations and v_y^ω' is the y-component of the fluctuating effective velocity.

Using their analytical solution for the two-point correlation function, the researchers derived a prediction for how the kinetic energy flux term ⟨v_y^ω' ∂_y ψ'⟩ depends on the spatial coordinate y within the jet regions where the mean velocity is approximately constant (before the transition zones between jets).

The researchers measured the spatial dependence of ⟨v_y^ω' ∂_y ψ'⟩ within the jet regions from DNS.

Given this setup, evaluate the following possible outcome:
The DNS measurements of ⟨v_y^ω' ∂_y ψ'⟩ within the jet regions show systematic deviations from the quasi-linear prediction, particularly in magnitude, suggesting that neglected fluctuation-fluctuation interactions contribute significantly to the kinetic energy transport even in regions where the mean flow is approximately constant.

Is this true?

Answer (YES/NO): NO